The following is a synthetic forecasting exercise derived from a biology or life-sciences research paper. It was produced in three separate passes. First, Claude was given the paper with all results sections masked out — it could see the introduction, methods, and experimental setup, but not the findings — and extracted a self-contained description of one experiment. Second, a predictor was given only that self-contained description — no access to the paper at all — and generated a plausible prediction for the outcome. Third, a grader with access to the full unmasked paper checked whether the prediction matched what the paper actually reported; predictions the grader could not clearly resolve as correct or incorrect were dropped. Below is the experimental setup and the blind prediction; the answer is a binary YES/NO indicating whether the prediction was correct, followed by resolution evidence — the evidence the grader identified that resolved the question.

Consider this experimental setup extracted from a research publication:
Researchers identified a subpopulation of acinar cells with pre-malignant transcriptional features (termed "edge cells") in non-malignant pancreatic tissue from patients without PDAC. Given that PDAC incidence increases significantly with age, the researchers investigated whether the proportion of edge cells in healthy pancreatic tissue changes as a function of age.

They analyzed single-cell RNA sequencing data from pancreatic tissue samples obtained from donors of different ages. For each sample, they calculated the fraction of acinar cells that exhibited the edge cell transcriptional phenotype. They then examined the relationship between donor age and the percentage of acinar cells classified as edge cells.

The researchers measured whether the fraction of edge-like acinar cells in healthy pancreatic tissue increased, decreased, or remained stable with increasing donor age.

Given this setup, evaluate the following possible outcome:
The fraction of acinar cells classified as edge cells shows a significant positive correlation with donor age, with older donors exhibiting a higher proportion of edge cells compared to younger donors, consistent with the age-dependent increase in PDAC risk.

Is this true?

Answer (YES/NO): YES